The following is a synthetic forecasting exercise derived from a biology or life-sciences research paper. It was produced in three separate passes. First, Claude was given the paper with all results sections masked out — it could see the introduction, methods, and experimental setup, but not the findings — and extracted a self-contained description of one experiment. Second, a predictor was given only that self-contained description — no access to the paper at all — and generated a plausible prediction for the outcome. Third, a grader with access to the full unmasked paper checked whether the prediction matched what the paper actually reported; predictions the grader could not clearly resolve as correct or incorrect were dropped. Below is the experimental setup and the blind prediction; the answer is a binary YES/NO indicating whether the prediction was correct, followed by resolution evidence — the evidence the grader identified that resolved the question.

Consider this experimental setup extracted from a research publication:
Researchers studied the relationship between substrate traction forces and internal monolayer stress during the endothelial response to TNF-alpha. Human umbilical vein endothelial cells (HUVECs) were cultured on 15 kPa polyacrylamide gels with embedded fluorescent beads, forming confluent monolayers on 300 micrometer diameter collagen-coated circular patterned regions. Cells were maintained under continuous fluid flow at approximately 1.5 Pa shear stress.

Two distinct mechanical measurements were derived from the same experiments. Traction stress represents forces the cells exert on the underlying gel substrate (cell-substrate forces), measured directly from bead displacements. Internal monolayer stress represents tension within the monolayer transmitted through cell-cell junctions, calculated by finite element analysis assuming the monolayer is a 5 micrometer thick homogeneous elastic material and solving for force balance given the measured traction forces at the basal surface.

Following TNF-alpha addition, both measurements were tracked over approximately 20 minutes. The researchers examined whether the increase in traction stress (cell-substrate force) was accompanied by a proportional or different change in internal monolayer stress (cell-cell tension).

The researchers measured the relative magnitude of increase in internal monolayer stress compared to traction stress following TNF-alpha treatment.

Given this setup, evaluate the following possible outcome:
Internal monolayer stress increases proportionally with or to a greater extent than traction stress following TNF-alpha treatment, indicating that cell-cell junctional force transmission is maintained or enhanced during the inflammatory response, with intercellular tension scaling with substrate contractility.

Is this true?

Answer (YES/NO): YES